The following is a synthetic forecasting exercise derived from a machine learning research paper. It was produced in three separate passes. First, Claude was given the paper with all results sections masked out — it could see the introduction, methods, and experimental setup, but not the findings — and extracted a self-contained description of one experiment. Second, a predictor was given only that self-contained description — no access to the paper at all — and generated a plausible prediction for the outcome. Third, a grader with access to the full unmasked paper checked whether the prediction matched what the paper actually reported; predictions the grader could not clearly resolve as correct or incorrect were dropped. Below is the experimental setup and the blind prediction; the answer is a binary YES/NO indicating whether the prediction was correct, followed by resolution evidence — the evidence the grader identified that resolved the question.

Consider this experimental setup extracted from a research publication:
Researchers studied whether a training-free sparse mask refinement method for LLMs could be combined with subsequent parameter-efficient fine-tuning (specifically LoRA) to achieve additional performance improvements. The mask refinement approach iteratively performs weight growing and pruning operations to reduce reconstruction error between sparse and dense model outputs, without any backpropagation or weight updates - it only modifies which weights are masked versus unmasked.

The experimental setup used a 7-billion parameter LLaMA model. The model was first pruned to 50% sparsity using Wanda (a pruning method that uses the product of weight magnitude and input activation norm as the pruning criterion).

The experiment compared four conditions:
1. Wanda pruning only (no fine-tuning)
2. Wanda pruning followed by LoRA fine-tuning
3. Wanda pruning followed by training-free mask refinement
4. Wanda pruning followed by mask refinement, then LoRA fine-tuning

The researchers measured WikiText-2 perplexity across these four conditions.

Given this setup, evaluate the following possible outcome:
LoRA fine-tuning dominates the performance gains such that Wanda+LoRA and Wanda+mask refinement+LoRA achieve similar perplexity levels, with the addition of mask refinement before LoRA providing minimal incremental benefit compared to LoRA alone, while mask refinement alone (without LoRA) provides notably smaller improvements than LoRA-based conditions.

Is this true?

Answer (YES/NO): NO